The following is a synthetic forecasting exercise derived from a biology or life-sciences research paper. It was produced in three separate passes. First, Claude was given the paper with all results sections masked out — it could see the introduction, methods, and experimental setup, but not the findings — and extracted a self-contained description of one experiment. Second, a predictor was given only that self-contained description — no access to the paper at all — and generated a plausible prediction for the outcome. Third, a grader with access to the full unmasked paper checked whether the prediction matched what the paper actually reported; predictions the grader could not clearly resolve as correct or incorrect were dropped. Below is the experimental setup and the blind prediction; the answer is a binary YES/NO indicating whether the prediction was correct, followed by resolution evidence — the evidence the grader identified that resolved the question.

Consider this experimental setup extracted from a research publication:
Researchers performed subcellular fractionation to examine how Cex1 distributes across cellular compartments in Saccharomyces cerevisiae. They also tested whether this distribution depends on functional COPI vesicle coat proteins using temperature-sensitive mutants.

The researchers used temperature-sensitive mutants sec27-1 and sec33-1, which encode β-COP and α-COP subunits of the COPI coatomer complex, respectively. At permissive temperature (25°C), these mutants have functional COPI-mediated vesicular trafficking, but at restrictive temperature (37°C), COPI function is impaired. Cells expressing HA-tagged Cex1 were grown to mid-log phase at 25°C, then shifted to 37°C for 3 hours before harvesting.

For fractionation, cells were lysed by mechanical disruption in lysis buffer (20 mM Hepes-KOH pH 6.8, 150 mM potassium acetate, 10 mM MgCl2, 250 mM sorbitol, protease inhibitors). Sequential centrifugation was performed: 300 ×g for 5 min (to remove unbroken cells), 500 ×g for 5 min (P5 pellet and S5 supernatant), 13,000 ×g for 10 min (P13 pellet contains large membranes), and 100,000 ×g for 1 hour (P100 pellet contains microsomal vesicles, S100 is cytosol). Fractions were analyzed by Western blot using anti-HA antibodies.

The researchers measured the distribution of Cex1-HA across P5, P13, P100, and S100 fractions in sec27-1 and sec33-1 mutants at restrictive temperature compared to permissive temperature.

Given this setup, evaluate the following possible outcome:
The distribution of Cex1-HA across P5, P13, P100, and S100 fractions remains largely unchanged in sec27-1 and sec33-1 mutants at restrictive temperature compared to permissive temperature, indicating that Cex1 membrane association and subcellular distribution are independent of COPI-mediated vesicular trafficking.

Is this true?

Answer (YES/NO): NO